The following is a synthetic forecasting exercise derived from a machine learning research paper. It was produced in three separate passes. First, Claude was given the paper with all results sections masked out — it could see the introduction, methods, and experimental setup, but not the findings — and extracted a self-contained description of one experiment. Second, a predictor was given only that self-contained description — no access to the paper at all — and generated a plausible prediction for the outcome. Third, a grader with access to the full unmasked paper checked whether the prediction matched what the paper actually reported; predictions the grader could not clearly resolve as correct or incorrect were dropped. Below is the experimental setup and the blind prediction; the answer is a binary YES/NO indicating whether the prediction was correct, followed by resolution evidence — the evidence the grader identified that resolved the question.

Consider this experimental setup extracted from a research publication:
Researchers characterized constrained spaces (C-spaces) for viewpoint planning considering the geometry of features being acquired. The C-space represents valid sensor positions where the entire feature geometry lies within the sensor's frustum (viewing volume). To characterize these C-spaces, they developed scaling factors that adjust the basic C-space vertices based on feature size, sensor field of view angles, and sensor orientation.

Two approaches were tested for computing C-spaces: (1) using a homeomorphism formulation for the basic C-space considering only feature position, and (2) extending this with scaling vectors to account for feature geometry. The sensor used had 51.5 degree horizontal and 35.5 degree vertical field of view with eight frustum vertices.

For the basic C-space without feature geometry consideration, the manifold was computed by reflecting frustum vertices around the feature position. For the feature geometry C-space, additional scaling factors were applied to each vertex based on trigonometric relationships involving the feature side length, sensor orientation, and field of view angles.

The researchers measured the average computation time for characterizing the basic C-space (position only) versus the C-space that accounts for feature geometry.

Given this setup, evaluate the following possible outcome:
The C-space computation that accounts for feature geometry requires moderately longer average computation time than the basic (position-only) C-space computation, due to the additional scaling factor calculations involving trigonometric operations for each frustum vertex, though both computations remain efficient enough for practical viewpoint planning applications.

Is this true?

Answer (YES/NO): NO